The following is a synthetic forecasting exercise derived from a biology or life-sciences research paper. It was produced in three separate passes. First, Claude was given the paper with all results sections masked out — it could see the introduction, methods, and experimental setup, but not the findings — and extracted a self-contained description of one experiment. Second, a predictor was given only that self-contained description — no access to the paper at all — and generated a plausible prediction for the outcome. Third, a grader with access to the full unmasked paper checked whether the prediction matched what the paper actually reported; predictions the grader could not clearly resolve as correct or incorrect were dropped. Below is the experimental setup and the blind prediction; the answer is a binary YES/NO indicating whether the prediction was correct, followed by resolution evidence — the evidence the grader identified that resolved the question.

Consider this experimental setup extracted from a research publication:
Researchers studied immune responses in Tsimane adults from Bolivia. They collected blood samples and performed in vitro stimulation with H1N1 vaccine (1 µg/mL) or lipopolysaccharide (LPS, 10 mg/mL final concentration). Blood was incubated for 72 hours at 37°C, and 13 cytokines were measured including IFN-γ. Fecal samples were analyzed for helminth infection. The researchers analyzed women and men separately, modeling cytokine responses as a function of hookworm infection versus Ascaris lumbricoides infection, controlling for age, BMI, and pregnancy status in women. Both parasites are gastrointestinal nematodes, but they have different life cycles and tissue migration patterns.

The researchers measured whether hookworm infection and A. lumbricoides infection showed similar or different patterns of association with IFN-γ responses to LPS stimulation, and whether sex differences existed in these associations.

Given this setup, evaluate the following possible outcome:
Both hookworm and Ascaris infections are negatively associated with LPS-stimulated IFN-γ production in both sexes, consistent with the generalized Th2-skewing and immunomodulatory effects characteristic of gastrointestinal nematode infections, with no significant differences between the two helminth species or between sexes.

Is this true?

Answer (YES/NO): NO